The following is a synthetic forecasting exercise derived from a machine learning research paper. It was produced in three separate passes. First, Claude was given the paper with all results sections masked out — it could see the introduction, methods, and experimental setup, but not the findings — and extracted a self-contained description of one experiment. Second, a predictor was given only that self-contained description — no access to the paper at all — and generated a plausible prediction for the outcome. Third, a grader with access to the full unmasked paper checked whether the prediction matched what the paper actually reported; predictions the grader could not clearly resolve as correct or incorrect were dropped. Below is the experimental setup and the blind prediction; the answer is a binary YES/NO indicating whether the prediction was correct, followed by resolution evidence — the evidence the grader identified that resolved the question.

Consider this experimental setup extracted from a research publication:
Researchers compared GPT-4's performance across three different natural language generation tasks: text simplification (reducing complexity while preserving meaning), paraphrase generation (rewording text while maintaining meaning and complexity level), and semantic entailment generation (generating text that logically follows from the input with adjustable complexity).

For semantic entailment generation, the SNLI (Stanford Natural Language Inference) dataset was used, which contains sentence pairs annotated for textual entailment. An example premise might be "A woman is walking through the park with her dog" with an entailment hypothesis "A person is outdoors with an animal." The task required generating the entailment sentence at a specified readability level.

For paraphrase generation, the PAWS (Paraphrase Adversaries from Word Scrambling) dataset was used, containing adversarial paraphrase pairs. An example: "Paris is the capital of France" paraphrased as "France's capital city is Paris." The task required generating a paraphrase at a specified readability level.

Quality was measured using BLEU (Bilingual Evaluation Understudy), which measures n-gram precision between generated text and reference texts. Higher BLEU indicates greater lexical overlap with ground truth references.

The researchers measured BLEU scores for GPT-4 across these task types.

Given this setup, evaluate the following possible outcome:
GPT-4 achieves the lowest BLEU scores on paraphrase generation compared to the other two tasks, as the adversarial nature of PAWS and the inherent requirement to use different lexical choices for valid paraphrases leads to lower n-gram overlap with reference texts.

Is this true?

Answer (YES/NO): NO